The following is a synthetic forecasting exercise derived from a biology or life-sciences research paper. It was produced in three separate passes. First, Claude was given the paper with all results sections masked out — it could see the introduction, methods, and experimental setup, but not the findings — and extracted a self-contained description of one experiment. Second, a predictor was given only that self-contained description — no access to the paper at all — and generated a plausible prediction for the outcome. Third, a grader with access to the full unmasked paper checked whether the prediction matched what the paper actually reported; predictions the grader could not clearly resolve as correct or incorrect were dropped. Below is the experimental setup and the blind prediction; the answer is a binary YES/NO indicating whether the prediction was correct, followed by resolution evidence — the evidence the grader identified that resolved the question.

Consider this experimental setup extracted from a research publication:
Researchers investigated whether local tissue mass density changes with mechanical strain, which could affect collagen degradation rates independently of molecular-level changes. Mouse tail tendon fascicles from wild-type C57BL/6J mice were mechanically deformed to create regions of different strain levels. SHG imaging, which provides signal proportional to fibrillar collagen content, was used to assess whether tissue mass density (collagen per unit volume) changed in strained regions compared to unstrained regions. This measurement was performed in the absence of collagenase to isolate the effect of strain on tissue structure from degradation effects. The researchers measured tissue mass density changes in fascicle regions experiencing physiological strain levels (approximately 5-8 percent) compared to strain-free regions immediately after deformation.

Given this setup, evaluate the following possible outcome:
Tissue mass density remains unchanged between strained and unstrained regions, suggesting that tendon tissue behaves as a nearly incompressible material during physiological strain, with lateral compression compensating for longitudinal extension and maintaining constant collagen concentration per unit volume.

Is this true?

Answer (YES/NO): YES